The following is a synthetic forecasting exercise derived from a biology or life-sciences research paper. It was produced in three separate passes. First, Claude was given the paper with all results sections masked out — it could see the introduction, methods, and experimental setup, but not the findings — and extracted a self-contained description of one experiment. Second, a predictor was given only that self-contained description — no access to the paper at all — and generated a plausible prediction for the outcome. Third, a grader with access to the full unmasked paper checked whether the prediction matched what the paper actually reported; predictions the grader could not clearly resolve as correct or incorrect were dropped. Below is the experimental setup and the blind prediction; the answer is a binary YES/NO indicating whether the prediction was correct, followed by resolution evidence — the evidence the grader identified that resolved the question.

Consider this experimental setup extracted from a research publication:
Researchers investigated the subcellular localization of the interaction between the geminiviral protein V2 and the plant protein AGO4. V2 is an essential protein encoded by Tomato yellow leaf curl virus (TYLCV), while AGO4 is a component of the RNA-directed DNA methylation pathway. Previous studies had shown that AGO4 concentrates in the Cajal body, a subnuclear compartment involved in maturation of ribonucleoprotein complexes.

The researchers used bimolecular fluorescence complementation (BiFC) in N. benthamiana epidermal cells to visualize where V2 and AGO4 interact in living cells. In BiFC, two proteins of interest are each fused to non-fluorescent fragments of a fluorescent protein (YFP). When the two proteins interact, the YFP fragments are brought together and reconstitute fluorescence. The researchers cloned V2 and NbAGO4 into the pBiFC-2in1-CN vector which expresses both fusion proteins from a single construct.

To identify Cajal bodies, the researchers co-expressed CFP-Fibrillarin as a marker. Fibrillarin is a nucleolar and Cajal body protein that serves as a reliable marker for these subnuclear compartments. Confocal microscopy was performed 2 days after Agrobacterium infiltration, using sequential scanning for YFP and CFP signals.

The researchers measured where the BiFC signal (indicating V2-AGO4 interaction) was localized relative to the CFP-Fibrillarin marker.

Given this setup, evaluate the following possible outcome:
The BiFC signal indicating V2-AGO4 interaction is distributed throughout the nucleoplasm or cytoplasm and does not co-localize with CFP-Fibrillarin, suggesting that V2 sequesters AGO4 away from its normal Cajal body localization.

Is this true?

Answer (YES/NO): NO